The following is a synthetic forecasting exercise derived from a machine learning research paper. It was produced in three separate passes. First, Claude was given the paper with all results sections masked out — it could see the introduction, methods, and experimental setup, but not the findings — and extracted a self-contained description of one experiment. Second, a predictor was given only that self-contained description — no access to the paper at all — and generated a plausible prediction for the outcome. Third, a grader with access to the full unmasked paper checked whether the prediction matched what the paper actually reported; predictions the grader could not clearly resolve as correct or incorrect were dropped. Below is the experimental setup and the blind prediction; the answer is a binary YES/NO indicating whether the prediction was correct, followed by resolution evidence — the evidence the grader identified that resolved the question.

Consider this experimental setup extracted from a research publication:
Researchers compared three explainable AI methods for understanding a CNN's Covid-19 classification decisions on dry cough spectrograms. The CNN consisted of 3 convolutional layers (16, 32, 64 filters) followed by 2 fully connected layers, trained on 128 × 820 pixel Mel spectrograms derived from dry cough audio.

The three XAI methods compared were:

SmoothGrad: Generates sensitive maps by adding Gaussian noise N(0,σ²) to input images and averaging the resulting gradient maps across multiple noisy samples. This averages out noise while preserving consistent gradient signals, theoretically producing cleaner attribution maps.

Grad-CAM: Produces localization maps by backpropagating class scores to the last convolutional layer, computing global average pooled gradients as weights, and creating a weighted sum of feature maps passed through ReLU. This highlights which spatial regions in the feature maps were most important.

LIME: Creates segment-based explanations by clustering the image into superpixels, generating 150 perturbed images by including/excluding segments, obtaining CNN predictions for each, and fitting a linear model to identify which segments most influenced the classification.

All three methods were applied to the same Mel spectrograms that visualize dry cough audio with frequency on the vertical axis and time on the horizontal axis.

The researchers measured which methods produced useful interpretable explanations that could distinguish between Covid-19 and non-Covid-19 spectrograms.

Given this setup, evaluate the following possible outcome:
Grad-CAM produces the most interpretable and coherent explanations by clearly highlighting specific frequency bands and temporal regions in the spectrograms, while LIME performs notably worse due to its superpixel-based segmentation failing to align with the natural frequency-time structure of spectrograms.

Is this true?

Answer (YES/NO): NO